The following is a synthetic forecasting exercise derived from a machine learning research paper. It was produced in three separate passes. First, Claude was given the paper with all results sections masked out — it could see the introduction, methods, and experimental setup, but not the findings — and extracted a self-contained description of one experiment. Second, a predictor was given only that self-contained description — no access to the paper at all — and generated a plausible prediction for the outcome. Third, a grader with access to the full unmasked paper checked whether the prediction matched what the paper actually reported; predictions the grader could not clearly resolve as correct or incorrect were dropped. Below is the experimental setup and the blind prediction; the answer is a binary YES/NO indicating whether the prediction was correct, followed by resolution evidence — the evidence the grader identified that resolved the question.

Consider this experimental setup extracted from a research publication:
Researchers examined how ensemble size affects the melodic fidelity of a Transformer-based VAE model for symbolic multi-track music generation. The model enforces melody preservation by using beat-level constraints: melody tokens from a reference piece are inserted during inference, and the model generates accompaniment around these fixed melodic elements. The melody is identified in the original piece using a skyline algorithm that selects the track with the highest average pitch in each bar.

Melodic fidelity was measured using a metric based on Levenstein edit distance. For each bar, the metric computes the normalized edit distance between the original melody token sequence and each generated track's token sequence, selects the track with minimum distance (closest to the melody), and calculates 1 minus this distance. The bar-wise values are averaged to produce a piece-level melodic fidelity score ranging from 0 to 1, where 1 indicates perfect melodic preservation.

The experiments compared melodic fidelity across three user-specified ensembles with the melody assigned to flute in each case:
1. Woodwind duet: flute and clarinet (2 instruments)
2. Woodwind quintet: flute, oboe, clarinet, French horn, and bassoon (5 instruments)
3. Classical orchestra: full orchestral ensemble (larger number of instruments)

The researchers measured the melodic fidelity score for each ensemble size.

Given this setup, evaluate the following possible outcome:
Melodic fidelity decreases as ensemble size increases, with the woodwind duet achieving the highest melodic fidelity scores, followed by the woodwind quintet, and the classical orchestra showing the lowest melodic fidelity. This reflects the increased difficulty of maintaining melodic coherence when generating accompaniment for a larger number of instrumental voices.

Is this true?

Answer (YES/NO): NO